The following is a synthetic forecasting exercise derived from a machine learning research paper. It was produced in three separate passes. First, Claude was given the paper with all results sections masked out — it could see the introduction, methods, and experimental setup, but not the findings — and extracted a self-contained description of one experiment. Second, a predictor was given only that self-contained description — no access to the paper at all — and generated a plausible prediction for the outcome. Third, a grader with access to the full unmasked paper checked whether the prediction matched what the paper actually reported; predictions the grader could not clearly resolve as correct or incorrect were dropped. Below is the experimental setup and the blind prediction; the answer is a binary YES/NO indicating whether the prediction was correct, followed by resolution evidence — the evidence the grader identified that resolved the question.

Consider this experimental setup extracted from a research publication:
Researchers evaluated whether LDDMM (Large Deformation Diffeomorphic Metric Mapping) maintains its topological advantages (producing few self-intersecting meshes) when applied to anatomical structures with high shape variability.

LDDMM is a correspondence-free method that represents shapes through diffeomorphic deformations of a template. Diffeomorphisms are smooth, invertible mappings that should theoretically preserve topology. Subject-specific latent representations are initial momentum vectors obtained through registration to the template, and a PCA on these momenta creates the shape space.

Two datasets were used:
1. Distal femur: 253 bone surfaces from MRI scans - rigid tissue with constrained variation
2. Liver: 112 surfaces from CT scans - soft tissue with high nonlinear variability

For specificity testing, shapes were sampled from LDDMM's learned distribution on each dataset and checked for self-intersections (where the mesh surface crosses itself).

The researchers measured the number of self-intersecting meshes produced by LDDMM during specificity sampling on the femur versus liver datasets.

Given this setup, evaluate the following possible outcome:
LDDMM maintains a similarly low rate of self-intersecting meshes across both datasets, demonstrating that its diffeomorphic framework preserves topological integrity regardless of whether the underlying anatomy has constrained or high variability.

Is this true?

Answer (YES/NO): NO